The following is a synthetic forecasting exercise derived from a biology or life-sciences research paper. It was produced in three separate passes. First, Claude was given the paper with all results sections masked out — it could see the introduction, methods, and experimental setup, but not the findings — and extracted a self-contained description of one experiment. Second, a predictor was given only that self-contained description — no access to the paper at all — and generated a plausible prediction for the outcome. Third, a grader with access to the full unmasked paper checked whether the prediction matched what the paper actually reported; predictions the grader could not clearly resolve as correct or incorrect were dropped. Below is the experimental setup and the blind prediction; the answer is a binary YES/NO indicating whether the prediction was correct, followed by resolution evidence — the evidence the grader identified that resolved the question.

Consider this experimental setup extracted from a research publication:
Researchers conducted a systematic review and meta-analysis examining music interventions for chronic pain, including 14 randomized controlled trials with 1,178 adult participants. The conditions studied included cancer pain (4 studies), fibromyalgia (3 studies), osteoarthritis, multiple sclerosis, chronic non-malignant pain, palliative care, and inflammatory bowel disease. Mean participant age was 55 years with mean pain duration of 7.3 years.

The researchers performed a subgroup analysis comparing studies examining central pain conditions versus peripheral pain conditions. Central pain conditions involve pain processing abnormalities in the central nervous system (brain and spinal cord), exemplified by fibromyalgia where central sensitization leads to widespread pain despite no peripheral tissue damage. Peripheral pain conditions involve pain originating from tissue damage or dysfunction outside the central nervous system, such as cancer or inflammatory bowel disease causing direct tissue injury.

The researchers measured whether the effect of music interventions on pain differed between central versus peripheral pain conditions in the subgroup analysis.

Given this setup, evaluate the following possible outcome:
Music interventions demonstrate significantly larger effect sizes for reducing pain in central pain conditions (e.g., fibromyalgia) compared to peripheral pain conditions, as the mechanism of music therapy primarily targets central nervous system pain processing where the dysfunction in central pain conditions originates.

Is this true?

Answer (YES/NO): NO